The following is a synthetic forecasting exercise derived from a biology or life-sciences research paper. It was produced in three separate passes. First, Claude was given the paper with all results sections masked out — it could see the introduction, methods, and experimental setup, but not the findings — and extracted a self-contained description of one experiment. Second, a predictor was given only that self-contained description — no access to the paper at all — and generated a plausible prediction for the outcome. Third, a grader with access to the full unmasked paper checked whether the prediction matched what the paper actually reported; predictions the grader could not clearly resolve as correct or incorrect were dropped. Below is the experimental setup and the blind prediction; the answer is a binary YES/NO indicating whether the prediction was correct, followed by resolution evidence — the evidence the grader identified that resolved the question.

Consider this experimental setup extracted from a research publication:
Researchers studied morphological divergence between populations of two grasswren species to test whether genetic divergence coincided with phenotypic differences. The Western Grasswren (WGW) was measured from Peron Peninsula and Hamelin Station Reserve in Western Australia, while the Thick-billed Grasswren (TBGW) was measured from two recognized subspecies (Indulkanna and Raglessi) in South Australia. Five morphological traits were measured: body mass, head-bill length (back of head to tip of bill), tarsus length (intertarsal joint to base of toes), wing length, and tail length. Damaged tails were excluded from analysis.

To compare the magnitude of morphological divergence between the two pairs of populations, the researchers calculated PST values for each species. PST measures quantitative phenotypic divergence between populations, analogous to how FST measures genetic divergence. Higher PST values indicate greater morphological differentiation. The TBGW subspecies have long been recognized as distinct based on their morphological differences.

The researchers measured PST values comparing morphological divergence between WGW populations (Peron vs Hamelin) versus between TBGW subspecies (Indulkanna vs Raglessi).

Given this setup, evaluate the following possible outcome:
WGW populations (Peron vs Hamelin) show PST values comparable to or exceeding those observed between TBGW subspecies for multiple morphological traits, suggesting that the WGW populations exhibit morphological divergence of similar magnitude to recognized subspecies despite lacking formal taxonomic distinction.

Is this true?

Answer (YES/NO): YES